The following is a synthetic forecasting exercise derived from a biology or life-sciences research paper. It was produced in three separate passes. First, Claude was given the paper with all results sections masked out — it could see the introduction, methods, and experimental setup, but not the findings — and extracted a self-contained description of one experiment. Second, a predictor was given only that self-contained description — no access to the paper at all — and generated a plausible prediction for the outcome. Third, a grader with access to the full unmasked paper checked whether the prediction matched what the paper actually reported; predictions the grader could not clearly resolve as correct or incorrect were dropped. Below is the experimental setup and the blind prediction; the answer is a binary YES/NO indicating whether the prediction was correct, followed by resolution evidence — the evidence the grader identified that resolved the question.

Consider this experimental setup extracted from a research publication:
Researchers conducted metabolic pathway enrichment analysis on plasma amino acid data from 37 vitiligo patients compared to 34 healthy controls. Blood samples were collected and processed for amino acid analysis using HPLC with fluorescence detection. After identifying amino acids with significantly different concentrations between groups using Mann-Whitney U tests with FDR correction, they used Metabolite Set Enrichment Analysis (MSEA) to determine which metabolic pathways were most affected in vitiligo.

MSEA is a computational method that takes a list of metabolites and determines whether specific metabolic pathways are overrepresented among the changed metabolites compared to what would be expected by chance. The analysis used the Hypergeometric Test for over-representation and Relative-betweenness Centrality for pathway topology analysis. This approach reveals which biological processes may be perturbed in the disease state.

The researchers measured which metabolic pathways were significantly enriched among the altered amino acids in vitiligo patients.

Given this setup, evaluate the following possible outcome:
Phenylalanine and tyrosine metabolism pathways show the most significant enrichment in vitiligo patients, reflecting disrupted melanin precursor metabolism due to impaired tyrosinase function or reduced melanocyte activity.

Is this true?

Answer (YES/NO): NO